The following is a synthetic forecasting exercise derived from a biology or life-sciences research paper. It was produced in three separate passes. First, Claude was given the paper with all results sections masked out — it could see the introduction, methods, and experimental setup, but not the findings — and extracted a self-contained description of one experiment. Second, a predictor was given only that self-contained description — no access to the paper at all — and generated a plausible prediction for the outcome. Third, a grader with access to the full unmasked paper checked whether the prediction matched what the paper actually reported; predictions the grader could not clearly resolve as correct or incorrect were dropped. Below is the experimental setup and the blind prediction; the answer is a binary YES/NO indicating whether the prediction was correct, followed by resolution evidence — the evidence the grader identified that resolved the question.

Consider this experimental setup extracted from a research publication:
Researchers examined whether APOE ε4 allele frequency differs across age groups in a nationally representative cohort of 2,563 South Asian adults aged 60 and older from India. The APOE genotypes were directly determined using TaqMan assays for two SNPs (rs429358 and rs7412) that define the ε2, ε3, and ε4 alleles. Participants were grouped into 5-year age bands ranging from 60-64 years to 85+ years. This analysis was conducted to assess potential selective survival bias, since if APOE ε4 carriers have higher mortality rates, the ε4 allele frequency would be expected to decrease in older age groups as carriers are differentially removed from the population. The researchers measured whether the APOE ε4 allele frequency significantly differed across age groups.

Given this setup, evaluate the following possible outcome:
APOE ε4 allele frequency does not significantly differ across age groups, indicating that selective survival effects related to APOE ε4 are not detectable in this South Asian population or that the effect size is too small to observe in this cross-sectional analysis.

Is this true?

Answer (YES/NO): YES